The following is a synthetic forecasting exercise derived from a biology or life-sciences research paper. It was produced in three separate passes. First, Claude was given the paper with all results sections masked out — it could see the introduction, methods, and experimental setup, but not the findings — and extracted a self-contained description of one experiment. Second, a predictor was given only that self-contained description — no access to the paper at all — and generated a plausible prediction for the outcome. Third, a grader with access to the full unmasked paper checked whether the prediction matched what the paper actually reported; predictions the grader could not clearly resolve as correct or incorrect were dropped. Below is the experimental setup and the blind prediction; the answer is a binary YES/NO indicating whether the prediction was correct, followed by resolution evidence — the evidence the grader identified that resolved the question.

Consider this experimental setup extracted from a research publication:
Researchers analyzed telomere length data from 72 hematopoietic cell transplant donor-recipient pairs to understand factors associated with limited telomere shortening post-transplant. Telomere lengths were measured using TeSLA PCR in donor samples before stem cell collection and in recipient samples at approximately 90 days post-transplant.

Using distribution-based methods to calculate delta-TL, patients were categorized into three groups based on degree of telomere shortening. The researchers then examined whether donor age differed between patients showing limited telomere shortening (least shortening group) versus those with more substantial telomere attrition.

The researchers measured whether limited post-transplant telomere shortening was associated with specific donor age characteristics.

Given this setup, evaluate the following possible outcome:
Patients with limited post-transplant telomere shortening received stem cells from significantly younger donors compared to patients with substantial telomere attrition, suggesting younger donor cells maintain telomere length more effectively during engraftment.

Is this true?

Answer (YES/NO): NO